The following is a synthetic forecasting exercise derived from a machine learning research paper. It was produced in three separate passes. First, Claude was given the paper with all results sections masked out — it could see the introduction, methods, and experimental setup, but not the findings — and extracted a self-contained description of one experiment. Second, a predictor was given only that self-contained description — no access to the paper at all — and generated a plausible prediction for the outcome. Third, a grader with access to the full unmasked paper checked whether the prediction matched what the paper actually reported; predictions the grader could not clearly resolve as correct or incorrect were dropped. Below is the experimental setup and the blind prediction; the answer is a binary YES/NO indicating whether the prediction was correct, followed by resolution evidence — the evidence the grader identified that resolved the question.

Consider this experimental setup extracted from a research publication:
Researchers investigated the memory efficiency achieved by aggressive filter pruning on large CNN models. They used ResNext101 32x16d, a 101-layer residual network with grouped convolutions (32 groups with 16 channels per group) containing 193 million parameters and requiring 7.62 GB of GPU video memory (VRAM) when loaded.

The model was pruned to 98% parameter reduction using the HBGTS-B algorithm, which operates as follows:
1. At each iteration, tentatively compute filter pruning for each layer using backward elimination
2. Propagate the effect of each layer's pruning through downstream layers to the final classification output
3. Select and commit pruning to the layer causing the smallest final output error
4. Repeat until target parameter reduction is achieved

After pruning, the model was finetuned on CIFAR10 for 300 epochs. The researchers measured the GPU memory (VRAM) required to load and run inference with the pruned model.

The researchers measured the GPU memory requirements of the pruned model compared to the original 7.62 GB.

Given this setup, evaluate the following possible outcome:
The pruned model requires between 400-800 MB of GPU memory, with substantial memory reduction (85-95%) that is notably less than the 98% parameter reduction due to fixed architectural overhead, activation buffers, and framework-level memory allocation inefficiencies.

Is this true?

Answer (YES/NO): NO